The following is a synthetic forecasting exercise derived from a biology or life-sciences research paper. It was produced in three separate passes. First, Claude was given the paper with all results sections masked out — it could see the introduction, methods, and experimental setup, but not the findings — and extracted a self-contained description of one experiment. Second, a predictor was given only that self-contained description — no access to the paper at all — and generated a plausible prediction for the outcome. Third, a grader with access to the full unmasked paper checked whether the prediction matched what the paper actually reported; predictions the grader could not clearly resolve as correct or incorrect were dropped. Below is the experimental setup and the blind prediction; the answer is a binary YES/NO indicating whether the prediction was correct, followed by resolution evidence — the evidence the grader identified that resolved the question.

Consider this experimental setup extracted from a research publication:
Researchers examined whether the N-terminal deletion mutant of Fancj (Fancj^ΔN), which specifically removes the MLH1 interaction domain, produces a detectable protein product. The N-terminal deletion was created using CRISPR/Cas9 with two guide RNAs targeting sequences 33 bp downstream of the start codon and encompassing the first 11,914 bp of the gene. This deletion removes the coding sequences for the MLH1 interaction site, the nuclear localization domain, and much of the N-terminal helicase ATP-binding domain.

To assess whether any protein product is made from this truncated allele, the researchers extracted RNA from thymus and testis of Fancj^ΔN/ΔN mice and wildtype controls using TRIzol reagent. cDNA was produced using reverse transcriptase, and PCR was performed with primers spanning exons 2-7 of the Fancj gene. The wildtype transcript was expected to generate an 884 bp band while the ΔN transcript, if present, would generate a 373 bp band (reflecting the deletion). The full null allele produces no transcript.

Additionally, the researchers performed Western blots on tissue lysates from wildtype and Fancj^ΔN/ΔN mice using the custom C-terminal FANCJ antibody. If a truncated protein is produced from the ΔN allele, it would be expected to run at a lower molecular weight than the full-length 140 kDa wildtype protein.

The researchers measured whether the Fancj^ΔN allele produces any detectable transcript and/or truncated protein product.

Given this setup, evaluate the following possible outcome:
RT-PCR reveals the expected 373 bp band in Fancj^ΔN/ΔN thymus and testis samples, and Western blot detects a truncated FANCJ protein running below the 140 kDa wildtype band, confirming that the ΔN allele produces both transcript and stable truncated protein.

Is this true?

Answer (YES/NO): NO